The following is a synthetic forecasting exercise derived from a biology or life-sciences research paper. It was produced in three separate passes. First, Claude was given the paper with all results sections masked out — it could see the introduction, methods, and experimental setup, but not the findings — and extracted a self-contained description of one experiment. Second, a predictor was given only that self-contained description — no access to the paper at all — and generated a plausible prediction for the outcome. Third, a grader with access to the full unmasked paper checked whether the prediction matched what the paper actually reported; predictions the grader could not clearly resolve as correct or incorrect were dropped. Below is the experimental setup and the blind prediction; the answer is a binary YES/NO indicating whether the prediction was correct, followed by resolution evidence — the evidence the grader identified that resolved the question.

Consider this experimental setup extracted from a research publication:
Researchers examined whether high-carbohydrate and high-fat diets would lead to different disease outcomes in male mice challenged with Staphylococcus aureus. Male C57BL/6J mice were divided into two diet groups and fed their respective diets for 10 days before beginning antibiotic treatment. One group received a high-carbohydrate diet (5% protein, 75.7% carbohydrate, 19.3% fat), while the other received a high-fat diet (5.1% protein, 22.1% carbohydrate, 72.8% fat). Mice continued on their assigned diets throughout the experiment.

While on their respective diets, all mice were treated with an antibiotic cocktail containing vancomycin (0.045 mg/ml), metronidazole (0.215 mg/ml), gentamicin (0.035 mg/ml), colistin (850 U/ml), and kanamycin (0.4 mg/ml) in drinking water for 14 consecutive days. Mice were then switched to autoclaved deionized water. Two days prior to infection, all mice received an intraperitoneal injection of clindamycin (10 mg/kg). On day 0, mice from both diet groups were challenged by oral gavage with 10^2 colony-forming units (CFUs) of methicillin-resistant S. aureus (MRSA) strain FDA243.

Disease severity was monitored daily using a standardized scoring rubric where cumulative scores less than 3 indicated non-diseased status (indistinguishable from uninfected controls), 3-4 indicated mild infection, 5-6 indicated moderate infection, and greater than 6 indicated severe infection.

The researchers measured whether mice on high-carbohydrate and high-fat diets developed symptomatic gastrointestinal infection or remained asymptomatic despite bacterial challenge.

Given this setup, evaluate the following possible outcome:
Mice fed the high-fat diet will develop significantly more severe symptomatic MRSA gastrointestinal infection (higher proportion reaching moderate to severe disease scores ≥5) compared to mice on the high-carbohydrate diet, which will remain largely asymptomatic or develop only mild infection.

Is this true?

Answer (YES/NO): NO